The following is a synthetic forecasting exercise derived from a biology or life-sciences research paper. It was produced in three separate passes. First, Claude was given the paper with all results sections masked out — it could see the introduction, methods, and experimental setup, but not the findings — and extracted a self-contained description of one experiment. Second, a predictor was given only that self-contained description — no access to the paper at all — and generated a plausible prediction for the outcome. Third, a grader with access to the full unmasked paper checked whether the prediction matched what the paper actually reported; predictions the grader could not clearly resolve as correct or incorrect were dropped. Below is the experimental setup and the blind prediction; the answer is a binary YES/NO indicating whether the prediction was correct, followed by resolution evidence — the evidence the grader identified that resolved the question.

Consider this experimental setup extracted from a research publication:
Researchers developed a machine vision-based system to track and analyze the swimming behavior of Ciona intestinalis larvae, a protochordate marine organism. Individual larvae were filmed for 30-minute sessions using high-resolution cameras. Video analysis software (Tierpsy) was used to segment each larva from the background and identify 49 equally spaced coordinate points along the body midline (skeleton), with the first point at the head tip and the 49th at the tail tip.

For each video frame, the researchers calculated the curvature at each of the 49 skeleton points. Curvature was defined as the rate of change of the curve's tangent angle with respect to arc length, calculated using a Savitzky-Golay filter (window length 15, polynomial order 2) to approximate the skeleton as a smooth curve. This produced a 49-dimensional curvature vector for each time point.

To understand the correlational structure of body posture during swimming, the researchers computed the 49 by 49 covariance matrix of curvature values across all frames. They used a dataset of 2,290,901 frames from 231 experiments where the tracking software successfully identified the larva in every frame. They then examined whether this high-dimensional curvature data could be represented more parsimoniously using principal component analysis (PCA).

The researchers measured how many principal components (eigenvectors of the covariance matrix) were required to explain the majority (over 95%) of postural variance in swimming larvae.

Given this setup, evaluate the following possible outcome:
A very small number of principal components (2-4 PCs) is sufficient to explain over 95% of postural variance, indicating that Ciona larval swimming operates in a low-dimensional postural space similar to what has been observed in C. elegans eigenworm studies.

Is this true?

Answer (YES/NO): NO